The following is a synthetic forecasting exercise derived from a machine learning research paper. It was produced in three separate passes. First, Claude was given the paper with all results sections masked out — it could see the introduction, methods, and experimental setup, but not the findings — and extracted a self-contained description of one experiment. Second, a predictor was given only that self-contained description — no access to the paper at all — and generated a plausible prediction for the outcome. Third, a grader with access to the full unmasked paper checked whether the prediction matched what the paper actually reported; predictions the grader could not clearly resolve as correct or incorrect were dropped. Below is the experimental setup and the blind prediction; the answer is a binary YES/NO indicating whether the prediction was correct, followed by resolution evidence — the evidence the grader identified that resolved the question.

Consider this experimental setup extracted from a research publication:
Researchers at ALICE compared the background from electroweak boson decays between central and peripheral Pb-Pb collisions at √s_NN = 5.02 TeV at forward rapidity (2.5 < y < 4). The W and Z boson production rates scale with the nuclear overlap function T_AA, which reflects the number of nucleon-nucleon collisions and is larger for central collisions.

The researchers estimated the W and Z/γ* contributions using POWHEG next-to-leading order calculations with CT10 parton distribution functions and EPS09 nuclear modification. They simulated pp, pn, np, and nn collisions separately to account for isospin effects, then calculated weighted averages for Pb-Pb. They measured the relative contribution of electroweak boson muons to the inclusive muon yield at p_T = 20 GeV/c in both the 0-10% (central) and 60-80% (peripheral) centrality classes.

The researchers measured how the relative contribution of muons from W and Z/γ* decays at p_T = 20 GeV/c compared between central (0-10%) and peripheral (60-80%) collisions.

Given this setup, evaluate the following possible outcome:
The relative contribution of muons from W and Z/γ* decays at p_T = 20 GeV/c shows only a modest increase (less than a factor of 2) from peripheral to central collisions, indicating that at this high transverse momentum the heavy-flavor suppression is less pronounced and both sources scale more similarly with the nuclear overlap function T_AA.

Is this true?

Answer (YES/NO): NO